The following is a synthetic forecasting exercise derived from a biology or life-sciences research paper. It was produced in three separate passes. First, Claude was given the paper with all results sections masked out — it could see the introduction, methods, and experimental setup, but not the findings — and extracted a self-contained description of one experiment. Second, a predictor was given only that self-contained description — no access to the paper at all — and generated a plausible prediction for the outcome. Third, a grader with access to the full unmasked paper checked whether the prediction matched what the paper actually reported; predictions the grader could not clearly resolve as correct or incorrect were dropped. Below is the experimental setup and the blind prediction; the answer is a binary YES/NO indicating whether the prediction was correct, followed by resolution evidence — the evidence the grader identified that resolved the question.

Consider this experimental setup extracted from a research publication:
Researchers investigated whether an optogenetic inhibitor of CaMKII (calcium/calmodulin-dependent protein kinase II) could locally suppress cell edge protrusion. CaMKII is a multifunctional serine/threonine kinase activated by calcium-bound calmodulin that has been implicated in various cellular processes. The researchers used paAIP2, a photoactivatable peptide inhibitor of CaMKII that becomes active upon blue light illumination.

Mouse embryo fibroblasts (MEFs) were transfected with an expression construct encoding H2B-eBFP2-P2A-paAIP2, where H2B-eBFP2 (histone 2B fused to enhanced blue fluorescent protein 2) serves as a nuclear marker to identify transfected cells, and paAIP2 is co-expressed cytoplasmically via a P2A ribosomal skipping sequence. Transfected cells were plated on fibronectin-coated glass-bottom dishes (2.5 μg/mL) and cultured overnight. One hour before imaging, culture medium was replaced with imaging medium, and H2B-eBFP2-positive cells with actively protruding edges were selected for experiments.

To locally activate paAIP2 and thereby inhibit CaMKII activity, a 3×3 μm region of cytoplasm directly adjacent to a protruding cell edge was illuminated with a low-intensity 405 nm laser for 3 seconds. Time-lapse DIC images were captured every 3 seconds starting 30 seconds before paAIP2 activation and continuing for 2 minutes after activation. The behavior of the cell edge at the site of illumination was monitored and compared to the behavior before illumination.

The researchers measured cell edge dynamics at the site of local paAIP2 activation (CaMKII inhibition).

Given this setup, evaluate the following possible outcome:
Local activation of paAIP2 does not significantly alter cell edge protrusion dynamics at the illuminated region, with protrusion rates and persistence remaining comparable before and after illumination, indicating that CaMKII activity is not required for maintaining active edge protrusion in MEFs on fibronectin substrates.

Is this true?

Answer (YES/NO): NO